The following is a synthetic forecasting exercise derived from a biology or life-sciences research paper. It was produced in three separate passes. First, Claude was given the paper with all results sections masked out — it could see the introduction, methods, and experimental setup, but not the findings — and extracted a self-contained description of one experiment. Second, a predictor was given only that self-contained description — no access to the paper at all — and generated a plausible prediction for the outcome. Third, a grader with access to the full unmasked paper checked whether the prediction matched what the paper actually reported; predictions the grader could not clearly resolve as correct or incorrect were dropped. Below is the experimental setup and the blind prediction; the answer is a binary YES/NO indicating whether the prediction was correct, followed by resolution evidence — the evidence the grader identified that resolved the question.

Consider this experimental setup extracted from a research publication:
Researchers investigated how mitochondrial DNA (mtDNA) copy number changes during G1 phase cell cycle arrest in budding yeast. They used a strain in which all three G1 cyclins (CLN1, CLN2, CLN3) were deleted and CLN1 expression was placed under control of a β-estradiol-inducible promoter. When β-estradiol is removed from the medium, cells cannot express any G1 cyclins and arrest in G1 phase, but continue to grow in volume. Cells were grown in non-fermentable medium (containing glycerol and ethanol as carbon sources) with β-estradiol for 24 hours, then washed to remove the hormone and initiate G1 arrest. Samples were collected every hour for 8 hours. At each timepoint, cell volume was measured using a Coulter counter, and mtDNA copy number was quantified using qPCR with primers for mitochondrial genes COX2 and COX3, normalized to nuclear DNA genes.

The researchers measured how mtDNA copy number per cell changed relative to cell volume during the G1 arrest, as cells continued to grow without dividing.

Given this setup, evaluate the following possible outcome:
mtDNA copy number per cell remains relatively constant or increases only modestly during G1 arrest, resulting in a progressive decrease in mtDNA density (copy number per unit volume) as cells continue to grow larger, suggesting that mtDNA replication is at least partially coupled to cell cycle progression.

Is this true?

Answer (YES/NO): NO